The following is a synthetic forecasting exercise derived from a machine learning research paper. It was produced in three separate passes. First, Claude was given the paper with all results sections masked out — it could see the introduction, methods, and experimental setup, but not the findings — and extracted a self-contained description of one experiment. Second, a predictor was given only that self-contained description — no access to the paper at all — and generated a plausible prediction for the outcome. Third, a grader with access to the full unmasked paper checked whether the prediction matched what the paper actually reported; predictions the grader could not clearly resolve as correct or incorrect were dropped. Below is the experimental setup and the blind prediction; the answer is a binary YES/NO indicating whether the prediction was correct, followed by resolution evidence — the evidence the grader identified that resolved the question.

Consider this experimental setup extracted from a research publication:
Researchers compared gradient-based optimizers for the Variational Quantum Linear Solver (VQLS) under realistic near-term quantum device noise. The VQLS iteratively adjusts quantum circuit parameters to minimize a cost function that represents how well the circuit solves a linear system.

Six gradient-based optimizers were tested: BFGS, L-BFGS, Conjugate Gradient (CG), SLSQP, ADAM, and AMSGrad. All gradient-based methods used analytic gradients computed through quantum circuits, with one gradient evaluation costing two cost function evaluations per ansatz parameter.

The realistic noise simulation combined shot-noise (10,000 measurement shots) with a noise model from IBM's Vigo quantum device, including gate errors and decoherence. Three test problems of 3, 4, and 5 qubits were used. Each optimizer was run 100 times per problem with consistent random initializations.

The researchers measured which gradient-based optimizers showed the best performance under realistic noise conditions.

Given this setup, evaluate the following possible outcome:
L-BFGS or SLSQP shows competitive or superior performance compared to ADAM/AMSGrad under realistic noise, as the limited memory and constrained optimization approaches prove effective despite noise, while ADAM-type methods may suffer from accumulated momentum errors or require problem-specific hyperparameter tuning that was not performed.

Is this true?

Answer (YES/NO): NO